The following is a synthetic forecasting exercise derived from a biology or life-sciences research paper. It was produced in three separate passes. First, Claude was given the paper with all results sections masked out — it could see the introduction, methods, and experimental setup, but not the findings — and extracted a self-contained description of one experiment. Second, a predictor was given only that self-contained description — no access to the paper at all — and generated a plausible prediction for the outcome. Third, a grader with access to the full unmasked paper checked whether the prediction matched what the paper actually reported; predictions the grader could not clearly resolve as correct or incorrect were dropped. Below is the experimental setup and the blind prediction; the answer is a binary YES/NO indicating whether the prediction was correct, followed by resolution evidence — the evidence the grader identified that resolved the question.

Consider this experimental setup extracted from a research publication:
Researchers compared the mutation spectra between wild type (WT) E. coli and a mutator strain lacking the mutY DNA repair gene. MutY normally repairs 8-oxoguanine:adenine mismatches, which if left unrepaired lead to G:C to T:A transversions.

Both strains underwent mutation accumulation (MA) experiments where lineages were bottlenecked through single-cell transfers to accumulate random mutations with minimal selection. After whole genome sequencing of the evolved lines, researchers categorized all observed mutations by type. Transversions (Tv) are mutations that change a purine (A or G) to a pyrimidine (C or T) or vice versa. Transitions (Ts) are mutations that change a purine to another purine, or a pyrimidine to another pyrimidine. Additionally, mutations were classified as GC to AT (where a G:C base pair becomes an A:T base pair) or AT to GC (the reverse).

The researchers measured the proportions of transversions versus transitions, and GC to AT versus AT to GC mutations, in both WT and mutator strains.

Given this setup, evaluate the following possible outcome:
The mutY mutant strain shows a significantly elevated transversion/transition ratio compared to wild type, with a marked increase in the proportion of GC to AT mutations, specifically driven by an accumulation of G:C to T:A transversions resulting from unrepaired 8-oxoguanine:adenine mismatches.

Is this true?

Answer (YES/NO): YES